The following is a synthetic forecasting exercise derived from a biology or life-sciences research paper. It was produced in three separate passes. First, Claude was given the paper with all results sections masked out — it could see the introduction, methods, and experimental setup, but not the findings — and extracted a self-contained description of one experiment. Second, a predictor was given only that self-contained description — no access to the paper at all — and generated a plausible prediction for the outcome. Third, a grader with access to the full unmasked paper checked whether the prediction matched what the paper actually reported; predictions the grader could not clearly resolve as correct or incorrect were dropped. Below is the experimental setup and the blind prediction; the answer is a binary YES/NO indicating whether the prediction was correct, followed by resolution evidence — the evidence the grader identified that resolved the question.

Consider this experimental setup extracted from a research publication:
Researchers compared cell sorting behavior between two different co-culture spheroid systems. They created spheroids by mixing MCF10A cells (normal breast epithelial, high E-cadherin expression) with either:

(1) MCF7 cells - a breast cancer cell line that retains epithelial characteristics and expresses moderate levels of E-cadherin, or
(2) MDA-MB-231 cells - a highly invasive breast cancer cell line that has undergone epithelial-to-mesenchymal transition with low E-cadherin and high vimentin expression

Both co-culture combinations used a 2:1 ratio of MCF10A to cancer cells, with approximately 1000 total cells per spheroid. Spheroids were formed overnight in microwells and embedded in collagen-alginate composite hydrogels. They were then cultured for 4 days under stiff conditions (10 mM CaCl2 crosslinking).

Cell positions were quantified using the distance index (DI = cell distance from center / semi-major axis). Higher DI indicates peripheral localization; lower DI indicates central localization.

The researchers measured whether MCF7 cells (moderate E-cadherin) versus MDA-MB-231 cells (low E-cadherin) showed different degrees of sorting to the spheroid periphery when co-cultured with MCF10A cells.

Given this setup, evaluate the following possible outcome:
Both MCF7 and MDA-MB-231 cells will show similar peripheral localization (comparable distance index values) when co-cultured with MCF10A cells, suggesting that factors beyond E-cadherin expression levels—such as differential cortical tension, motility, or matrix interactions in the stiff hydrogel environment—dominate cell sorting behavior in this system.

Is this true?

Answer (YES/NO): NO